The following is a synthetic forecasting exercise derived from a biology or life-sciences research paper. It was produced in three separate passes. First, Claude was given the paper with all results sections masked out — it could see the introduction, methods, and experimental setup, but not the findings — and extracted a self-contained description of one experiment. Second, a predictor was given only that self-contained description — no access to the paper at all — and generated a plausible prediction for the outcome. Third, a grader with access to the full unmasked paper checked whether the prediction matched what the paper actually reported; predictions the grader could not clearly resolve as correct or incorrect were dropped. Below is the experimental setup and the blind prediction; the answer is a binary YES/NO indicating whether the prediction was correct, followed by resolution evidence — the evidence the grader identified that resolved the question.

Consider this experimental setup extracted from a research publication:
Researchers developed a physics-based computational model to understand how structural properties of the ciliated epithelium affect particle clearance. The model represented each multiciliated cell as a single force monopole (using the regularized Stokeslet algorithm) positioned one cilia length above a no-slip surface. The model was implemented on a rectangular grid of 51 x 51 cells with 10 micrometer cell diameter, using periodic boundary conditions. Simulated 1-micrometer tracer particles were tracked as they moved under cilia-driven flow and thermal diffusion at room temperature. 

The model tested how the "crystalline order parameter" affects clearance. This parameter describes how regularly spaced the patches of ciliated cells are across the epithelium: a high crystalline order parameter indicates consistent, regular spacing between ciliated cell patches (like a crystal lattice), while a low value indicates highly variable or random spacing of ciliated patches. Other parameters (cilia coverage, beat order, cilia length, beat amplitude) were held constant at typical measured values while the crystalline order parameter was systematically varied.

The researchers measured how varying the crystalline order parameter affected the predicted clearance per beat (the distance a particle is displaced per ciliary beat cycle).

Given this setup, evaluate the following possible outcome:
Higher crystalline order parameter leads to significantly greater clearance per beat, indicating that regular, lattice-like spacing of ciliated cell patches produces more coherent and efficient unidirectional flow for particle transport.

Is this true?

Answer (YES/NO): NO